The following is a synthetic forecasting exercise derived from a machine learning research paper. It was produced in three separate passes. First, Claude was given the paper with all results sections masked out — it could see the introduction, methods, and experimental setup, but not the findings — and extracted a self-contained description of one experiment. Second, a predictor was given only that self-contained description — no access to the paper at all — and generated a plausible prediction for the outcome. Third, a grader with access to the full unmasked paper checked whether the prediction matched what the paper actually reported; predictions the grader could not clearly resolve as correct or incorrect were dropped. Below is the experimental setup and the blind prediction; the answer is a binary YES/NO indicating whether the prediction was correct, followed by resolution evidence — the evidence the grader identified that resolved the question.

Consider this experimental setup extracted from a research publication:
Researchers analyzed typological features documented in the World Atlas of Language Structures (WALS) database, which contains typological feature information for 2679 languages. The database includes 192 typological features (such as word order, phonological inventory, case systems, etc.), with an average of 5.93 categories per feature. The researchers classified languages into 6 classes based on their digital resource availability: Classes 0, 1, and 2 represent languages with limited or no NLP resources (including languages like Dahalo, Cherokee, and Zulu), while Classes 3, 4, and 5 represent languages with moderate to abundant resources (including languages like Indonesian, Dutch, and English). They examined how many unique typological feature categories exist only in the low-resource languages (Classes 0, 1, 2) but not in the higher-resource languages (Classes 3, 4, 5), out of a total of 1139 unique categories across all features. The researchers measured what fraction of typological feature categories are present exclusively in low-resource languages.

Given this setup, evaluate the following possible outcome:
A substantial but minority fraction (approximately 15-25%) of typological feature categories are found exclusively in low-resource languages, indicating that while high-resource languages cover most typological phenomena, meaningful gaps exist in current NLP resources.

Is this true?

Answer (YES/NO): NO